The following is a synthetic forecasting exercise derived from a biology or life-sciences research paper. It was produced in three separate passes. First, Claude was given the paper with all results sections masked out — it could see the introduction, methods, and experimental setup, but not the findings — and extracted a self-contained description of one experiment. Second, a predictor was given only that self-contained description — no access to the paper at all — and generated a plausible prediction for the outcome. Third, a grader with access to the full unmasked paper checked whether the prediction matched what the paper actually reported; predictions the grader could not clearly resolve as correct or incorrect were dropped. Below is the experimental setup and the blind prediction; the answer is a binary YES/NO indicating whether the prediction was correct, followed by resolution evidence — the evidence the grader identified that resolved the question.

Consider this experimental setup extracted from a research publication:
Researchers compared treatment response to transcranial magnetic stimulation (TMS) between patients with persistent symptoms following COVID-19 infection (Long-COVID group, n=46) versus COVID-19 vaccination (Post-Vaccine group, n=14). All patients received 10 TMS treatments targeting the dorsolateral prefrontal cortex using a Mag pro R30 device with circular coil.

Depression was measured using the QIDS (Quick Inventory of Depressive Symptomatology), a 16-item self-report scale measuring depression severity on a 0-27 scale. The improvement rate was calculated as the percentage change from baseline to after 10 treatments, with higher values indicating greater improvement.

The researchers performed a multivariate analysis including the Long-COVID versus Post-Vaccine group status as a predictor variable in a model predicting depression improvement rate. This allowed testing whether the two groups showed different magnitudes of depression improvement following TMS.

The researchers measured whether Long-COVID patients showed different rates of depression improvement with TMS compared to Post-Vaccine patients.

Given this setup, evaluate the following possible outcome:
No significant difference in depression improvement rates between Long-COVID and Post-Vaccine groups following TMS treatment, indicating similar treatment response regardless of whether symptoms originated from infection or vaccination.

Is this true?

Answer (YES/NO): YES